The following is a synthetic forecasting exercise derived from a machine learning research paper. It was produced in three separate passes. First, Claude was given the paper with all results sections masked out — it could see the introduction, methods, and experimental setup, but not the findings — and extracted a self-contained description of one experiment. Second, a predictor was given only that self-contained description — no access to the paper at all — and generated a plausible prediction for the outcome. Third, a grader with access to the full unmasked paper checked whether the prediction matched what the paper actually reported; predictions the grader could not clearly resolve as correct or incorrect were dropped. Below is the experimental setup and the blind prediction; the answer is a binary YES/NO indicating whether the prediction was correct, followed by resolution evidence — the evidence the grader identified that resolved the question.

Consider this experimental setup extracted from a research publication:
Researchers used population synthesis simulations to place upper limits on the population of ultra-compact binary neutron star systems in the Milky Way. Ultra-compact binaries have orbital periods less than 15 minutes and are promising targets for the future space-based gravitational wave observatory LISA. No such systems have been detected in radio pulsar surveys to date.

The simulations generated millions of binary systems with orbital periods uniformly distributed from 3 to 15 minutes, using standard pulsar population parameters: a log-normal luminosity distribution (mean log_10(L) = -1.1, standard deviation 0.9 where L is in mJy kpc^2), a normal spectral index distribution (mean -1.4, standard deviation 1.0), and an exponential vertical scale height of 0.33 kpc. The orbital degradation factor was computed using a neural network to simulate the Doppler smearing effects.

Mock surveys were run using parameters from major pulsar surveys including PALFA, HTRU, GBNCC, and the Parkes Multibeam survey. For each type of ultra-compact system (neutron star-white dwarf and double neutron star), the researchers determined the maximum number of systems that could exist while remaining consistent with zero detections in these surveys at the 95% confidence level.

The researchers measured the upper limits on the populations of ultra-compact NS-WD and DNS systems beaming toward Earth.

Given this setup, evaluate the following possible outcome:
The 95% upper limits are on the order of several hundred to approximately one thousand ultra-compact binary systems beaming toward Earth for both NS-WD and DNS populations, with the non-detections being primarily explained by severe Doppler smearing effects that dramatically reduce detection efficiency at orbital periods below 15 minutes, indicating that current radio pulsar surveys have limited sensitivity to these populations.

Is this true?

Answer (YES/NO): YES